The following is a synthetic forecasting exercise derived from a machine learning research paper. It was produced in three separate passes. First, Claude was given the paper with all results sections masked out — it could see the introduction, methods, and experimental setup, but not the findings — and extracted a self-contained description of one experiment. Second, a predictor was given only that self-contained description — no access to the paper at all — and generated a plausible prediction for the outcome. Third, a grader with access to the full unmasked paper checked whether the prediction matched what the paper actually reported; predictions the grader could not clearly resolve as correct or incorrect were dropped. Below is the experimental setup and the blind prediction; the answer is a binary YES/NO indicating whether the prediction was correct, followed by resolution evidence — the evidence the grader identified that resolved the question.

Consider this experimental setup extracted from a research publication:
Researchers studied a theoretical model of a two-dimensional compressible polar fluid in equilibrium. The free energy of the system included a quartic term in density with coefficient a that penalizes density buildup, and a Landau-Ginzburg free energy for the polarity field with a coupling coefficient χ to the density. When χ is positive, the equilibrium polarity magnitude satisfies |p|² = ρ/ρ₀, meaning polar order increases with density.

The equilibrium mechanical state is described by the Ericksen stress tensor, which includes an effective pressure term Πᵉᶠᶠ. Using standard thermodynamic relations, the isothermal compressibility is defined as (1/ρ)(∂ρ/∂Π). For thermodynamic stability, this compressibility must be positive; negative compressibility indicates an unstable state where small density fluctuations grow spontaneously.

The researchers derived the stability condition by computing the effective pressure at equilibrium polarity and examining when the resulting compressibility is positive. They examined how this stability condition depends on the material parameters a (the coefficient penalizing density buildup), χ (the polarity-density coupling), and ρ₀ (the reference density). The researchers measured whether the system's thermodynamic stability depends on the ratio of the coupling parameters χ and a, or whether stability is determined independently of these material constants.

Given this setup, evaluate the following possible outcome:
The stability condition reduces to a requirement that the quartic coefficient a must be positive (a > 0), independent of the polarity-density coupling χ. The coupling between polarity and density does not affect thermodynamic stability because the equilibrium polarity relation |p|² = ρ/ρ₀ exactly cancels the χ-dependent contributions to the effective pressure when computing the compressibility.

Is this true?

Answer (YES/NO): NO